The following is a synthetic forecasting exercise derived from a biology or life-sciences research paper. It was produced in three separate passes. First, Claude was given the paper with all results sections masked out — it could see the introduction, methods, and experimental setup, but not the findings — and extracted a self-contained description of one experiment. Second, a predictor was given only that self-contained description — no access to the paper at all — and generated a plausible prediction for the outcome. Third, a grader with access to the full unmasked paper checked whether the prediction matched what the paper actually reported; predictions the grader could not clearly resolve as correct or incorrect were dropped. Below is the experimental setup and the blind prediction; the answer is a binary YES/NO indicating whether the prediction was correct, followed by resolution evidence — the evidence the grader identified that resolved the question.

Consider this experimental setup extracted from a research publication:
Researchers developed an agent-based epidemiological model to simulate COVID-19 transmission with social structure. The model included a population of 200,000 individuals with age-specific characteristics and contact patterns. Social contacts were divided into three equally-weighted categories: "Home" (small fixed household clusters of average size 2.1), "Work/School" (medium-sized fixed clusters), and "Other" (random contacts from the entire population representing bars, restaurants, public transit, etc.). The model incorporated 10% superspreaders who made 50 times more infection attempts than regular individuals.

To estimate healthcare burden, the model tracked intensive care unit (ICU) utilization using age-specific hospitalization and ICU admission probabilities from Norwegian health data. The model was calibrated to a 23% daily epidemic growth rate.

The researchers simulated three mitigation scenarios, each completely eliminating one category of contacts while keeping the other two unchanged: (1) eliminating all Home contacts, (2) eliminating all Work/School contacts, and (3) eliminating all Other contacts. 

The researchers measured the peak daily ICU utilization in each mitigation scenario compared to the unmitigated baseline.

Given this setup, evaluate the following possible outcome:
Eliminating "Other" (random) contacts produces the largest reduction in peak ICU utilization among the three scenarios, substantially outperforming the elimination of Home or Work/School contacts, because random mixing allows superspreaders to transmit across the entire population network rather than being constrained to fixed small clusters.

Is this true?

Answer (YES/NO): YES